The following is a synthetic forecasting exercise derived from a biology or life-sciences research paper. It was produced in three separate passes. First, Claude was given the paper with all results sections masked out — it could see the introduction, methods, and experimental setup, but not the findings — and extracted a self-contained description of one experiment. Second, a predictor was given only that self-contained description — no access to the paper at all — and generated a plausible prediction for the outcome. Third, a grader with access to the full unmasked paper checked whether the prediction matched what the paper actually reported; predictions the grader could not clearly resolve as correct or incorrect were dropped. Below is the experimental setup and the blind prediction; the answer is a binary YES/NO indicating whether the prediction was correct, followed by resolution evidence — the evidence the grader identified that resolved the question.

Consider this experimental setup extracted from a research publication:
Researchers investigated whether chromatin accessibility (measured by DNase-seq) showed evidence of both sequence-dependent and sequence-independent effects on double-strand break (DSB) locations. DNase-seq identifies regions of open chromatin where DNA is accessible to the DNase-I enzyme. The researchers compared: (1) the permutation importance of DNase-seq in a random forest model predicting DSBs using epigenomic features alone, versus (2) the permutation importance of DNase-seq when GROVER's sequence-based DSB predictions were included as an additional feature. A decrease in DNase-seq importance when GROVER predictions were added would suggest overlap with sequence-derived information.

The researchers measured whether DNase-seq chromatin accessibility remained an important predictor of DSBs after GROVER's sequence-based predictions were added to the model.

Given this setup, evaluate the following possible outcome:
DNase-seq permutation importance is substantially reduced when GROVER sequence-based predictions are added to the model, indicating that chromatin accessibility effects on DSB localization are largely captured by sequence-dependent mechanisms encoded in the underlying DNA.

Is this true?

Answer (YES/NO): NO